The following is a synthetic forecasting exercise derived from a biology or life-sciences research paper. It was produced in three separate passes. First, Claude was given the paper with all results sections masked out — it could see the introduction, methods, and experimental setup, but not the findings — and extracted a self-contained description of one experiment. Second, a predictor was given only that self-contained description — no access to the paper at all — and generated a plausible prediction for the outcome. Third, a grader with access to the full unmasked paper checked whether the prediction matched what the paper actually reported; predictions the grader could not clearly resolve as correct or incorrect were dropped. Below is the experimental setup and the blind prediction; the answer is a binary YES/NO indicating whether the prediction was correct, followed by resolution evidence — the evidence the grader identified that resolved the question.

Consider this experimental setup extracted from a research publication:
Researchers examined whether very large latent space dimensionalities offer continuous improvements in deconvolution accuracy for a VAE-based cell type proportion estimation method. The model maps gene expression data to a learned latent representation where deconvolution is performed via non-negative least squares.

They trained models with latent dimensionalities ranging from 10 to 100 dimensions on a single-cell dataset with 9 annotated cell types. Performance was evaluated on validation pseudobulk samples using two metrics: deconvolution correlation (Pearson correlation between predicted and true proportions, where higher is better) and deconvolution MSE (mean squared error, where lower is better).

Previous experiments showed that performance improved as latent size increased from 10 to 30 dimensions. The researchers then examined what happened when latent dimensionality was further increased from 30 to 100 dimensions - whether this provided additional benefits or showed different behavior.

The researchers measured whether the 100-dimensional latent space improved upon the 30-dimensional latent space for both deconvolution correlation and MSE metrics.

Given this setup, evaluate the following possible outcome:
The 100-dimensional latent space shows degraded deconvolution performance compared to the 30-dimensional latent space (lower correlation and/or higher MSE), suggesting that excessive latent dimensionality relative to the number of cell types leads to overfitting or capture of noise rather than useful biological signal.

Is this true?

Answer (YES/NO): YES